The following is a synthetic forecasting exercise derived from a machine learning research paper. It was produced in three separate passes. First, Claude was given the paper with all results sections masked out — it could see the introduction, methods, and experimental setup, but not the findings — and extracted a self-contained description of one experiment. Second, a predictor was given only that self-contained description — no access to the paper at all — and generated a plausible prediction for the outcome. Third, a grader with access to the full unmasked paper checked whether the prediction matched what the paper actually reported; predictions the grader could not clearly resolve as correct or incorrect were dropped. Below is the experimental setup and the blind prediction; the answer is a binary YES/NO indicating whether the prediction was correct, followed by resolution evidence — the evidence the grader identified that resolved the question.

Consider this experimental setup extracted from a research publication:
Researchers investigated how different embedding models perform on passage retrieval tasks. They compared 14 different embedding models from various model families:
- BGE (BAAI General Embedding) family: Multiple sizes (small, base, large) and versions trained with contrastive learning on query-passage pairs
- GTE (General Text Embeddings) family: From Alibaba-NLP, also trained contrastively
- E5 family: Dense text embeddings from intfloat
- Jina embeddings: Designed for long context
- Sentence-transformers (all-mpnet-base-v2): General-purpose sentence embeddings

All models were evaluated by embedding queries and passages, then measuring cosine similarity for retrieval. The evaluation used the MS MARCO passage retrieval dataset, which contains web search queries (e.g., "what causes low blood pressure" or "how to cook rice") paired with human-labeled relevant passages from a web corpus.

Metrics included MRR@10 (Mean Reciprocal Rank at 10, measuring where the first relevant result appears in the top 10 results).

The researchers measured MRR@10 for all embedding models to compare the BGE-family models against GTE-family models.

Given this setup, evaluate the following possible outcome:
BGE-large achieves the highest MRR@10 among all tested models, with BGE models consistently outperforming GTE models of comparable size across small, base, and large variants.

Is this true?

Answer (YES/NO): YES